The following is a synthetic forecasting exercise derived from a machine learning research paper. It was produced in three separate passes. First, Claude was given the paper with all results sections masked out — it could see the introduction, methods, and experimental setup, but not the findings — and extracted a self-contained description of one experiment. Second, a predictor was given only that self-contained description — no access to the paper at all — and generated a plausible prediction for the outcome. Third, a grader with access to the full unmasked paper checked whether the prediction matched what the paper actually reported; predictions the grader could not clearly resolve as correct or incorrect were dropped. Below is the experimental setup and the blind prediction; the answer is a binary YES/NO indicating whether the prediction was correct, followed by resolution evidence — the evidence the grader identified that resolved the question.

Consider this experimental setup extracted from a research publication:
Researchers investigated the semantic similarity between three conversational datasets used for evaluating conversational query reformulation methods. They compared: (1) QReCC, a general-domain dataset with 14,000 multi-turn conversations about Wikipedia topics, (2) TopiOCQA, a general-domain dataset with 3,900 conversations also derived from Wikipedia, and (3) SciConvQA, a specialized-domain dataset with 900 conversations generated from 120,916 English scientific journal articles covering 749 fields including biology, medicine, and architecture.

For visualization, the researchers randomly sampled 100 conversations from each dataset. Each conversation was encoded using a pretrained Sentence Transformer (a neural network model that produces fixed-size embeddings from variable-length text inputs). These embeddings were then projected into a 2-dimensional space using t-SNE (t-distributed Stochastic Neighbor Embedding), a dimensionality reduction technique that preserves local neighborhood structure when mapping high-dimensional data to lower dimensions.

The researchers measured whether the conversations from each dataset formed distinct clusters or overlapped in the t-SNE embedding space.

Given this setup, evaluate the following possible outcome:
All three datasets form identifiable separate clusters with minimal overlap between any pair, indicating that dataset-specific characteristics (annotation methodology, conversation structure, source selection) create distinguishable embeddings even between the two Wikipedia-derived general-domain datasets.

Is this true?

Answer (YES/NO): NO